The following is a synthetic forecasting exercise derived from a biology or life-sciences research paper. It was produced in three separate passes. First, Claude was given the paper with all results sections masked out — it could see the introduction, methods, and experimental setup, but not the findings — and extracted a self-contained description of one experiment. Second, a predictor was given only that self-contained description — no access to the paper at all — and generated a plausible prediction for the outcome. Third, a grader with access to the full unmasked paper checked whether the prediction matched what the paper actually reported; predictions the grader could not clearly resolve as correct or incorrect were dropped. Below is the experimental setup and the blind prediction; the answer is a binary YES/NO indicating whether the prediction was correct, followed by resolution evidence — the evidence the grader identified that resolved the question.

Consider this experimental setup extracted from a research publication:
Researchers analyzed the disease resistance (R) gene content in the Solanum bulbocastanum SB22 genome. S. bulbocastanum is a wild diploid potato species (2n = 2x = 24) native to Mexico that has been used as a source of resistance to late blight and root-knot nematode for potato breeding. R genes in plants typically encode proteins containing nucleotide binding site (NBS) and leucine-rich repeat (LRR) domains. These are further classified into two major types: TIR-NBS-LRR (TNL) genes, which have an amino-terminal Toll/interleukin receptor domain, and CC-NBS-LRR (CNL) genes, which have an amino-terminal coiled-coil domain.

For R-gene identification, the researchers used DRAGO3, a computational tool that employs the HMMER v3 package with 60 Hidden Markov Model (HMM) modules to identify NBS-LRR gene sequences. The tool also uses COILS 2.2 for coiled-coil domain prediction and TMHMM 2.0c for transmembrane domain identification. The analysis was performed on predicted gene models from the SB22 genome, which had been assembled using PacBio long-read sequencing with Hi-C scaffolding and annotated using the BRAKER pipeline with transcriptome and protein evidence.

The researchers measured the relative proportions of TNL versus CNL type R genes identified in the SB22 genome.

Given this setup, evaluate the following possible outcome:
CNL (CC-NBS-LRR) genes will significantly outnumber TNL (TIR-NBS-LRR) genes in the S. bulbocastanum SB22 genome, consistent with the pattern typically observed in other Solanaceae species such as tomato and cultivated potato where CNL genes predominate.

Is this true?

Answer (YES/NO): NO